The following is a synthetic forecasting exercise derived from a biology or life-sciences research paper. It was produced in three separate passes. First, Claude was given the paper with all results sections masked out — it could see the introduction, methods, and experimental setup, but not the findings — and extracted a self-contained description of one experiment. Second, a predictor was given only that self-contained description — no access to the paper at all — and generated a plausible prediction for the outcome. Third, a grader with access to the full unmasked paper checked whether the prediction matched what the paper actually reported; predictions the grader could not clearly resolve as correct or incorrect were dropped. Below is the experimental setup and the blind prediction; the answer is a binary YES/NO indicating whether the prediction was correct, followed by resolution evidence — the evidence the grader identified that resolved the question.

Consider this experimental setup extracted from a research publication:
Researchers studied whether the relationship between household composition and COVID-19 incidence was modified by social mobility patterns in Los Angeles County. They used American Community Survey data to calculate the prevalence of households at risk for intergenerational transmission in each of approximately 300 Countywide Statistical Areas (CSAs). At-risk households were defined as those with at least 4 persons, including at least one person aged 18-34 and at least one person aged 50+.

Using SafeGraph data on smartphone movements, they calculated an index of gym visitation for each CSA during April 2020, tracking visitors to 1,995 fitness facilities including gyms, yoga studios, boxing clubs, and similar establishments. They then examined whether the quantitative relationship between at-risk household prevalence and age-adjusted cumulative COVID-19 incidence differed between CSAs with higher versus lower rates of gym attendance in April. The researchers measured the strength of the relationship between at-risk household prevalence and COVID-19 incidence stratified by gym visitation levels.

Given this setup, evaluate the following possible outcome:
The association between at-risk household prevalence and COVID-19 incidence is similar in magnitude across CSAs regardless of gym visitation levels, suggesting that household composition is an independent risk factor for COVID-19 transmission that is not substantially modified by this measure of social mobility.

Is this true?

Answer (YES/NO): NO